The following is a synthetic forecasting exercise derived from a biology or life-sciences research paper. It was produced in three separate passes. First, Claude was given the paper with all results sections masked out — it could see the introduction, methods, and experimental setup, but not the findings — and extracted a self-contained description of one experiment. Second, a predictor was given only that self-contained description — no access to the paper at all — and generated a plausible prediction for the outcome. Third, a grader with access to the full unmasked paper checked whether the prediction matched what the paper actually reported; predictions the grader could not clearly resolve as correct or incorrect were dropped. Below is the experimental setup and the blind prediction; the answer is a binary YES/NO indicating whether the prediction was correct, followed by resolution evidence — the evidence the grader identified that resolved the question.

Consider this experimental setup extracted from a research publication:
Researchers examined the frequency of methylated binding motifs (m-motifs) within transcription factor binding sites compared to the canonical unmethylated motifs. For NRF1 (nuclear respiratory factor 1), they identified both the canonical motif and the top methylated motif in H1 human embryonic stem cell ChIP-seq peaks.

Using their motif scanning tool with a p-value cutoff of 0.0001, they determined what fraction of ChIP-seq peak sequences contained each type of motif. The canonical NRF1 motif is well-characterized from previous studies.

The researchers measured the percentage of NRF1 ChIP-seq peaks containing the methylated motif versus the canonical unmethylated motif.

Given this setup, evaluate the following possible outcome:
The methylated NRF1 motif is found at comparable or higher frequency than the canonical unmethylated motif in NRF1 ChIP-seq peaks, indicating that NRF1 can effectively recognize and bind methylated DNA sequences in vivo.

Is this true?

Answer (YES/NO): NO